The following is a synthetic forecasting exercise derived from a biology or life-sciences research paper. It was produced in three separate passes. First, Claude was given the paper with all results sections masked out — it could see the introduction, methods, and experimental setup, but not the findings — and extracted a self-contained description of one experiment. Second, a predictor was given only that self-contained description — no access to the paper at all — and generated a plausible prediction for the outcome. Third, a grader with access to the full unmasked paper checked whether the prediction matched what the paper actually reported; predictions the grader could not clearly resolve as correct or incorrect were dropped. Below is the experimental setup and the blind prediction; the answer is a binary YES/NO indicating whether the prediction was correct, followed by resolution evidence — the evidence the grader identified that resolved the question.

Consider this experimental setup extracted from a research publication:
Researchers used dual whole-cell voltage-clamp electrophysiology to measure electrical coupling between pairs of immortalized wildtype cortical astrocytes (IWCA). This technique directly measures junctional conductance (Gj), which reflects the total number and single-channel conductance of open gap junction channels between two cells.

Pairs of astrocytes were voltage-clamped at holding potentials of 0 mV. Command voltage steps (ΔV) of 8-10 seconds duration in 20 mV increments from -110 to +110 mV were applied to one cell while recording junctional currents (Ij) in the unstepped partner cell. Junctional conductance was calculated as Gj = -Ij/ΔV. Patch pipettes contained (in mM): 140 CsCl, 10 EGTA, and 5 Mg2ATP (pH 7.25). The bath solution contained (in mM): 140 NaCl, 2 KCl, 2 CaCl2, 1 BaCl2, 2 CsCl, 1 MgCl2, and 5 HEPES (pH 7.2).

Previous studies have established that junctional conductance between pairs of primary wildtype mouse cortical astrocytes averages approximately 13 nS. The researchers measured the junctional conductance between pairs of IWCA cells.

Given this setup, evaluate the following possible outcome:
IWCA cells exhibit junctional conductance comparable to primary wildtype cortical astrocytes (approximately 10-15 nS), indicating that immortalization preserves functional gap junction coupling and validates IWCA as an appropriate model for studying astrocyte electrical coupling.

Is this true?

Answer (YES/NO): NO